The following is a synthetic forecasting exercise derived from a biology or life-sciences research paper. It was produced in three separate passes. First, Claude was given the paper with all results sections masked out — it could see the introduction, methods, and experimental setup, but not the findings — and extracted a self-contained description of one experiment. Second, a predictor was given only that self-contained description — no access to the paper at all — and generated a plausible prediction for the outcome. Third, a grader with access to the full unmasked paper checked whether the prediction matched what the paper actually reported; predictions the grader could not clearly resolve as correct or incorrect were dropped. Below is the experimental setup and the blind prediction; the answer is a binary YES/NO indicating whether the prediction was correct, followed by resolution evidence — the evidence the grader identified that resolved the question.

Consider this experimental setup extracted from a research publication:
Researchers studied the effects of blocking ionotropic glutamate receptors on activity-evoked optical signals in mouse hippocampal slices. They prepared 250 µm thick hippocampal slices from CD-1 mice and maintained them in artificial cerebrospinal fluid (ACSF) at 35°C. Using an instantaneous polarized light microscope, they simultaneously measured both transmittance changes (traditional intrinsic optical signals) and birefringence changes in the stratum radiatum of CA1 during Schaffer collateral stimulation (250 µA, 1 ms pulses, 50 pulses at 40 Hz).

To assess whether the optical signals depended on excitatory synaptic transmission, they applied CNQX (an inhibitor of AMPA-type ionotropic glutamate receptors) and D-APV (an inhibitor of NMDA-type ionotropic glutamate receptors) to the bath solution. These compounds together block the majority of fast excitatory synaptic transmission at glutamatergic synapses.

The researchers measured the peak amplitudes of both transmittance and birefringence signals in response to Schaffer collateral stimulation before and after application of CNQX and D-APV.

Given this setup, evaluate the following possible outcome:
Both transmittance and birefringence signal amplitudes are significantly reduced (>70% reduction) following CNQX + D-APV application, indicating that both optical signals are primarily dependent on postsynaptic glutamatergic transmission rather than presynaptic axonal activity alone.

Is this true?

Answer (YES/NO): NO